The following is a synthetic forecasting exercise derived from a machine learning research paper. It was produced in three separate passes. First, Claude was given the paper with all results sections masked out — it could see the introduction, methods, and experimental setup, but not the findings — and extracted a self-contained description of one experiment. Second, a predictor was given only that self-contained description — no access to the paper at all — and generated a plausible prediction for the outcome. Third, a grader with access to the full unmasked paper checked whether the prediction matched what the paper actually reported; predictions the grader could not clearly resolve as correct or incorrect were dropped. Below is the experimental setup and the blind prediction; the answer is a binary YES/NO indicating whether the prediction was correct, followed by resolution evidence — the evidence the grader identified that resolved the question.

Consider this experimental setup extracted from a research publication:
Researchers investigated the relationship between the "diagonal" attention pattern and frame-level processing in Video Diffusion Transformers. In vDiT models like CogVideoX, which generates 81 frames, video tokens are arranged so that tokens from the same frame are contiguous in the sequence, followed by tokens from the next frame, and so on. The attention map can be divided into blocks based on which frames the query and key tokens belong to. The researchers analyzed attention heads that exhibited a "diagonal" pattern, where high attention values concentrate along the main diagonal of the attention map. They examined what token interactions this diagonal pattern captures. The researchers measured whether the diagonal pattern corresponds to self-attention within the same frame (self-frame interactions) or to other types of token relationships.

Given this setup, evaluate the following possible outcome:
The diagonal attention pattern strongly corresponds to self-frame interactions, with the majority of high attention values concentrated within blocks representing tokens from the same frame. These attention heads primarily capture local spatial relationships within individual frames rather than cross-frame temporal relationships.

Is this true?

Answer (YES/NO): YES